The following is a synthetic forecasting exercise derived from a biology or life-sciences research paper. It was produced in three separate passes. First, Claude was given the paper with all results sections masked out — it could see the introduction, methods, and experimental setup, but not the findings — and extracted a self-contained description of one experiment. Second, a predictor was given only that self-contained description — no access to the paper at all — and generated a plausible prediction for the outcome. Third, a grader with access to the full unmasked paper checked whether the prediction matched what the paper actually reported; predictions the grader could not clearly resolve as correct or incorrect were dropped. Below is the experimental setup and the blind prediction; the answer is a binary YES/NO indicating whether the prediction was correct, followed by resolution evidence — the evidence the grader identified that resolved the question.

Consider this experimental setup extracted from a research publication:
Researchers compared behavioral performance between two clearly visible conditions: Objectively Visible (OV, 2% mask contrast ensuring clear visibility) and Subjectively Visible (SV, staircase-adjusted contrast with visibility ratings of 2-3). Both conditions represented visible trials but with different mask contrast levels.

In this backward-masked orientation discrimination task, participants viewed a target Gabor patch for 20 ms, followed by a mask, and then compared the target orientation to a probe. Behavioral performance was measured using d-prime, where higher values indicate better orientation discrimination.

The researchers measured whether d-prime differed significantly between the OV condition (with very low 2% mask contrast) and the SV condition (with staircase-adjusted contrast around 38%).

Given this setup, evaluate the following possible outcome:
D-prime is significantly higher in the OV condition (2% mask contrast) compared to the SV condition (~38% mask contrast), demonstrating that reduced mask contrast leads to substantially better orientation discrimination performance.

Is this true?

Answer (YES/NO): NO